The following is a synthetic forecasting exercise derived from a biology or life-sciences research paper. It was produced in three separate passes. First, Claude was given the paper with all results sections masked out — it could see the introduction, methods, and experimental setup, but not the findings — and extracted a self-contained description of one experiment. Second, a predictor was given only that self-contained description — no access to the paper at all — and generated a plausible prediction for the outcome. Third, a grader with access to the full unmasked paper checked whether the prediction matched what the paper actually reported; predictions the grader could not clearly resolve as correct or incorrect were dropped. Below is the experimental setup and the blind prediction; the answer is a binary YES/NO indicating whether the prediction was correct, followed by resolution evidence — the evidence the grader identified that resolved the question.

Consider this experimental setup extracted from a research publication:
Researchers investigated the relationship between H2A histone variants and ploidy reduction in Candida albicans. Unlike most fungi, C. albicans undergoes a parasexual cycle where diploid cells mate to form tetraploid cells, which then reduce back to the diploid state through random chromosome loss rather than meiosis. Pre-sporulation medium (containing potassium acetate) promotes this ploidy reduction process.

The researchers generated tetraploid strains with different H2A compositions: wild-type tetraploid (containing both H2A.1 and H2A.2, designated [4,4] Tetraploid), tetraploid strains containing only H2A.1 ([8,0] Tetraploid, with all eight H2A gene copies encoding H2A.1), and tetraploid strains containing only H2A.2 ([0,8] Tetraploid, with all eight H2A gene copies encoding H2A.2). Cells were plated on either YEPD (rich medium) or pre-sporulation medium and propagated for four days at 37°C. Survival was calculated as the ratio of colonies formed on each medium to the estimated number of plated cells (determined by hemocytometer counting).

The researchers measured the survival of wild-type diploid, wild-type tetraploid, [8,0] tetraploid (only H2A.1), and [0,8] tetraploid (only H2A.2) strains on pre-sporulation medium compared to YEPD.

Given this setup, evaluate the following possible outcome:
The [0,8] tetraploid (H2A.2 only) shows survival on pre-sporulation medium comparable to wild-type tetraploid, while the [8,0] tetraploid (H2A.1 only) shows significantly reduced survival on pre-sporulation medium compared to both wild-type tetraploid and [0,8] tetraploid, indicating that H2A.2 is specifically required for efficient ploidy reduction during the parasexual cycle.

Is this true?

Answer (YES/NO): YES